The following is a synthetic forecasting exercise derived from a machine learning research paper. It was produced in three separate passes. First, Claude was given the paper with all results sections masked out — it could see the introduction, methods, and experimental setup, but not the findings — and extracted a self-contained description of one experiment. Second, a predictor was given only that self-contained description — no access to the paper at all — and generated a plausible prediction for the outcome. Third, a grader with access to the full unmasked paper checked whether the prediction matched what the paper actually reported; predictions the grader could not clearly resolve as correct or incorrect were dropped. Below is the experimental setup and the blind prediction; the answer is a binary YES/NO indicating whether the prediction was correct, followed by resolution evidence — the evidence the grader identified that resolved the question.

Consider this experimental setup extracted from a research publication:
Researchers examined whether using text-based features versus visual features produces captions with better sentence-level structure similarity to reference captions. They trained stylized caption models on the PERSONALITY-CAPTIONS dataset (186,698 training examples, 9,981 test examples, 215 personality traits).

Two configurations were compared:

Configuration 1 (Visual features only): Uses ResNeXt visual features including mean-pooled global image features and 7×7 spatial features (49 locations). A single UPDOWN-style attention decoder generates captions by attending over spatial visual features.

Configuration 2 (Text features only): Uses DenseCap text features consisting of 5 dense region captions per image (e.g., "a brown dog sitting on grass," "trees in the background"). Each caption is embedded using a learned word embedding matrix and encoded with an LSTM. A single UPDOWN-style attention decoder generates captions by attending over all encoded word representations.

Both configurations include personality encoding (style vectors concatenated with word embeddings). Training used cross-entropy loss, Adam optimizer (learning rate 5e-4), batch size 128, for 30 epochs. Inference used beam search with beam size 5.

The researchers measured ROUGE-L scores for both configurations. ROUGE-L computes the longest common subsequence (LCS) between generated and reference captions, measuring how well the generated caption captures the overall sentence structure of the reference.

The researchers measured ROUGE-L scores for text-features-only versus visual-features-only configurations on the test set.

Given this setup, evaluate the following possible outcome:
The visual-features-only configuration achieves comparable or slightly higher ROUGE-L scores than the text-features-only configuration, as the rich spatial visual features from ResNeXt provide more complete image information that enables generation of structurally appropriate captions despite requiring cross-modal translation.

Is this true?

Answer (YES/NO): NO